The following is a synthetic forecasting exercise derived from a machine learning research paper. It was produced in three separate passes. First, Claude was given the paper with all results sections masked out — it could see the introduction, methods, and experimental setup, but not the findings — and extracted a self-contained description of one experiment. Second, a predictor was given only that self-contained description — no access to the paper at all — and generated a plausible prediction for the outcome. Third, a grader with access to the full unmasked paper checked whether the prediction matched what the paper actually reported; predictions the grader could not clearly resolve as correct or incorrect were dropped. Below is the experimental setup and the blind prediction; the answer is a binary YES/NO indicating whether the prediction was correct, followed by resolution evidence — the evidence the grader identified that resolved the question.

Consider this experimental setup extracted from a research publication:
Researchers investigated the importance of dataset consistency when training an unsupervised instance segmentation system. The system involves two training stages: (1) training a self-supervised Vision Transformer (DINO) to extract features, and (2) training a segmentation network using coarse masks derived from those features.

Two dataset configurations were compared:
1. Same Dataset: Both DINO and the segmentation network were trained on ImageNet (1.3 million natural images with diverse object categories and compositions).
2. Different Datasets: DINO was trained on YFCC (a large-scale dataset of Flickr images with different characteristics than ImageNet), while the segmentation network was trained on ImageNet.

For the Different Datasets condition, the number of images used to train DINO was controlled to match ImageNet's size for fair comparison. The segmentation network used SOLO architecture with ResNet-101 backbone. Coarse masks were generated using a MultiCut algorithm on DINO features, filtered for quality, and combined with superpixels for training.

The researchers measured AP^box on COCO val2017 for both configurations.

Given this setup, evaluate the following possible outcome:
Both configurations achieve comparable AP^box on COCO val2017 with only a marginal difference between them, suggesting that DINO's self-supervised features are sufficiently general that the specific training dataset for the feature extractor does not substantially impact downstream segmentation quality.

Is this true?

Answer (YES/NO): NO